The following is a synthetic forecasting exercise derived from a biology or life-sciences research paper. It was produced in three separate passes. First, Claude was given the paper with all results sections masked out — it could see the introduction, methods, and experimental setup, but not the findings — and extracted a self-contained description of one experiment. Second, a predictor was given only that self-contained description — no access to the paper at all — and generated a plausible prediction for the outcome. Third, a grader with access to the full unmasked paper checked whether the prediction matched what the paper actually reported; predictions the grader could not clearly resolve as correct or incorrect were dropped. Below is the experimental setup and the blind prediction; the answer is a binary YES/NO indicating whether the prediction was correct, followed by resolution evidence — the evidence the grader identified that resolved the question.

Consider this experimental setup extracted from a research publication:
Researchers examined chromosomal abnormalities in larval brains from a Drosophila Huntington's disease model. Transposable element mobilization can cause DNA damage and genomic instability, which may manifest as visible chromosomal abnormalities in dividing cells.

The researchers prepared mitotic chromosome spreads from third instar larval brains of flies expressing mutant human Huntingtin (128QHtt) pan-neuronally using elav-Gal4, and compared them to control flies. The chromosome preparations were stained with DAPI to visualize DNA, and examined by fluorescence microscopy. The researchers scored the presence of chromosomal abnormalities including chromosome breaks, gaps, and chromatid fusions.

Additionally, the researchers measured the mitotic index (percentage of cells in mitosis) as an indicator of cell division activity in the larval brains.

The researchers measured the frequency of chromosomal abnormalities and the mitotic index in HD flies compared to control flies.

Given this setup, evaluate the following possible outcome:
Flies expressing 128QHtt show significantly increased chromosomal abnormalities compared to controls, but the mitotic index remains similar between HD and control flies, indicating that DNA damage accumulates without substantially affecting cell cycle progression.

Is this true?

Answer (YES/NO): NO